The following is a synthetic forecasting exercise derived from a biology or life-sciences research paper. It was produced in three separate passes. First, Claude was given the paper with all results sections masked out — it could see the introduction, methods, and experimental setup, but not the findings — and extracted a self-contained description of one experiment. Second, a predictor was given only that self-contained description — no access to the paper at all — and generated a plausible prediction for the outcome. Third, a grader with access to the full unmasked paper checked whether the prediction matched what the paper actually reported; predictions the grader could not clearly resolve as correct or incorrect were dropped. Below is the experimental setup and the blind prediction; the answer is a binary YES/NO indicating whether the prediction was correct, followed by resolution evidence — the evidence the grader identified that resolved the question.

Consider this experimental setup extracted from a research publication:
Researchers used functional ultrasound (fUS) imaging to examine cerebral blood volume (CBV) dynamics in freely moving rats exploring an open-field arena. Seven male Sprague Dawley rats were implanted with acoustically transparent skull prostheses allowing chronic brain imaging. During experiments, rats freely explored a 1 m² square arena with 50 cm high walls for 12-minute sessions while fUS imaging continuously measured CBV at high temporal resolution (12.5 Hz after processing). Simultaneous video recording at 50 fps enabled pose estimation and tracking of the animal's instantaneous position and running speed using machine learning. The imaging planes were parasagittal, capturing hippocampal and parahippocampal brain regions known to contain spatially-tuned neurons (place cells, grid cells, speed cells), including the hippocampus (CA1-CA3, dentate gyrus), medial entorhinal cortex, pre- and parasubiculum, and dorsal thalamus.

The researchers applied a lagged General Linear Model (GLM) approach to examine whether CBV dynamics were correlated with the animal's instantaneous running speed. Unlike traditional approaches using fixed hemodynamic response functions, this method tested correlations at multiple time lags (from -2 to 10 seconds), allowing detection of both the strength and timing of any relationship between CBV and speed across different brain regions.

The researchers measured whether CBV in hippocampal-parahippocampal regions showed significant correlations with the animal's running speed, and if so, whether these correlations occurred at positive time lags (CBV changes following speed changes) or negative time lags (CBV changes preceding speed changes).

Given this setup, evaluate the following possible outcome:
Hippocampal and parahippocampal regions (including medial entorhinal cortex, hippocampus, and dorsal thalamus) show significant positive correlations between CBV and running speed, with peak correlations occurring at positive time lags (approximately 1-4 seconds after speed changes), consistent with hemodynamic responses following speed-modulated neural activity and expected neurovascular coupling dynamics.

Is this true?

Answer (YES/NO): NO